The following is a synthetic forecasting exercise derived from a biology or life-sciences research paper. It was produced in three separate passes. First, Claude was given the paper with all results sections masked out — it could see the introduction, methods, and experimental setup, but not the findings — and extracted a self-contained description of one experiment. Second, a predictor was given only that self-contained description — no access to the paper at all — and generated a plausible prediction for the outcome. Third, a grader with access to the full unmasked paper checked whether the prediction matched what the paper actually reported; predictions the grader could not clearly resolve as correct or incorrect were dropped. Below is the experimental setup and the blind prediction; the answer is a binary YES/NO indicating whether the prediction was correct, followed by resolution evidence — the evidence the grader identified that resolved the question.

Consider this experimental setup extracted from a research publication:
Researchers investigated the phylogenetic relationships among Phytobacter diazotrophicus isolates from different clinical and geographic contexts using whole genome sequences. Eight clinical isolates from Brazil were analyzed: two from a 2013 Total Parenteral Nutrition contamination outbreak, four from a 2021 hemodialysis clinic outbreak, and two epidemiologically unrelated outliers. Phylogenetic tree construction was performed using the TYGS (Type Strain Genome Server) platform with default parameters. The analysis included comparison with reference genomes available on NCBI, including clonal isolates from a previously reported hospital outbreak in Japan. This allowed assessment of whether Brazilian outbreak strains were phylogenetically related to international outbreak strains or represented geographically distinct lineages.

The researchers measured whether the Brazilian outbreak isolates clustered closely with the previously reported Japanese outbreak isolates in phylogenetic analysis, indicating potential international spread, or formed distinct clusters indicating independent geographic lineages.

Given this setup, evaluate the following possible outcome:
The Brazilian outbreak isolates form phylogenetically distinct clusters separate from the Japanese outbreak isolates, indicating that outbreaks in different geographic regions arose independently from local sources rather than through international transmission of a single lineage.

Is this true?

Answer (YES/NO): YES